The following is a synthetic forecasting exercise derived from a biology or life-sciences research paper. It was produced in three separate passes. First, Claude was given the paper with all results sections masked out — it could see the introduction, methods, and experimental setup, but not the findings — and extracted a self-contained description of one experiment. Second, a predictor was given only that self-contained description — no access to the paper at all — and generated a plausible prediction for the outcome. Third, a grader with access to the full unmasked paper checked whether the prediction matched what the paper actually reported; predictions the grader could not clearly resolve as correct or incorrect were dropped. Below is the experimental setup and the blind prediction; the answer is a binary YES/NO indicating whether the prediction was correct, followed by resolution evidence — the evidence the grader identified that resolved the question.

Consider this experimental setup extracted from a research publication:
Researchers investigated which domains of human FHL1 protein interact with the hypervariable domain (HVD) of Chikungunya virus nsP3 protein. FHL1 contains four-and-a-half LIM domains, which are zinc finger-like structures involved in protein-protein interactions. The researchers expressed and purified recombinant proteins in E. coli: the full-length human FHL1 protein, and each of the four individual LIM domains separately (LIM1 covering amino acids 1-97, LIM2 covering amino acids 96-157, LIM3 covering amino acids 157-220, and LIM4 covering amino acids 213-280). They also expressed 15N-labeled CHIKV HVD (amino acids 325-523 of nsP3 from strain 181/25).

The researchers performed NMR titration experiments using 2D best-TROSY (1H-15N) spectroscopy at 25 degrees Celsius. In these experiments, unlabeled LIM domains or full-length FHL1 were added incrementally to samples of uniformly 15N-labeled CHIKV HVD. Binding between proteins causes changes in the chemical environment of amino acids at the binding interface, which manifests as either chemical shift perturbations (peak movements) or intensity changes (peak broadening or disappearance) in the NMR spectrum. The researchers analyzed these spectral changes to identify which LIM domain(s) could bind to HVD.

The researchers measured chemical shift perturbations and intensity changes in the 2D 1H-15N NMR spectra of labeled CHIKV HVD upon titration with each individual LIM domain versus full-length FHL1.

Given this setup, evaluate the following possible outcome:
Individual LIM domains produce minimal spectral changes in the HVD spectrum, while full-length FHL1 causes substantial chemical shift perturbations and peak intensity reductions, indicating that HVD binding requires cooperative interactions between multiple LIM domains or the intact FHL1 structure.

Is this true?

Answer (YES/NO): NO